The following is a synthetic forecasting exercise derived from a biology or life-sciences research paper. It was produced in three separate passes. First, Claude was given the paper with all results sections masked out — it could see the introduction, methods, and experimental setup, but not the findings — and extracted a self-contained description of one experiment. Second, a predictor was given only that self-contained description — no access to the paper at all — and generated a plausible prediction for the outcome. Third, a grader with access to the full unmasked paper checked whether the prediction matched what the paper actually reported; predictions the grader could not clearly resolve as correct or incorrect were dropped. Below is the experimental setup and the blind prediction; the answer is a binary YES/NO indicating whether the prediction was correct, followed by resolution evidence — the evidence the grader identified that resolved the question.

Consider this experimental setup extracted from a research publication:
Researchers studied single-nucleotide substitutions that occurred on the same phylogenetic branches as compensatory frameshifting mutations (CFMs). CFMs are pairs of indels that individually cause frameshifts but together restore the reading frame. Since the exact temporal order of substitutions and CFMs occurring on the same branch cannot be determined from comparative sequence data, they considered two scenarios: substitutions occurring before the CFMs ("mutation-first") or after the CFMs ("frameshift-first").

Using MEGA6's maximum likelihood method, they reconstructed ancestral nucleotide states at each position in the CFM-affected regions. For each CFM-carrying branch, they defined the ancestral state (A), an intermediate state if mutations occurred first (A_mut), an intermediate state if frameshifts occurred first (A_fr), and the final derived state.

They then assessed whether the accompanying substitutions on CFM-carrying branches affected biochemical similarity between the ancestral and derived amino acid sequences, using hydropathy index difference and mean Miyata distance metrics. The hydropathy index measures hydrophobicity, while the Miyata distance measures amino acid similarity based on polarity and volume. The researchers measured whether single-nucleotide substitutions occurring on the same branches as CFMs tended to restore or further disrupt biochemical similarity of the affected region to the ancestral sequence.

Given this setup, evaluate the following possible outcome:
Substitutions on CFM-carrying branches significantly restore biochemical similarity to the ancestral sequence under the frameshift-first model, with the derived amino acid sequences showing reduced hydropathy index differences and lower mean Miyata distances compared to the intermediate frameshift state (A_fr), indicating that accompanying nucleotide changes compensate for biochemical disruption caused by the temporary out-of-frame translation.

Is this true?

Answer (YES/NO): NO